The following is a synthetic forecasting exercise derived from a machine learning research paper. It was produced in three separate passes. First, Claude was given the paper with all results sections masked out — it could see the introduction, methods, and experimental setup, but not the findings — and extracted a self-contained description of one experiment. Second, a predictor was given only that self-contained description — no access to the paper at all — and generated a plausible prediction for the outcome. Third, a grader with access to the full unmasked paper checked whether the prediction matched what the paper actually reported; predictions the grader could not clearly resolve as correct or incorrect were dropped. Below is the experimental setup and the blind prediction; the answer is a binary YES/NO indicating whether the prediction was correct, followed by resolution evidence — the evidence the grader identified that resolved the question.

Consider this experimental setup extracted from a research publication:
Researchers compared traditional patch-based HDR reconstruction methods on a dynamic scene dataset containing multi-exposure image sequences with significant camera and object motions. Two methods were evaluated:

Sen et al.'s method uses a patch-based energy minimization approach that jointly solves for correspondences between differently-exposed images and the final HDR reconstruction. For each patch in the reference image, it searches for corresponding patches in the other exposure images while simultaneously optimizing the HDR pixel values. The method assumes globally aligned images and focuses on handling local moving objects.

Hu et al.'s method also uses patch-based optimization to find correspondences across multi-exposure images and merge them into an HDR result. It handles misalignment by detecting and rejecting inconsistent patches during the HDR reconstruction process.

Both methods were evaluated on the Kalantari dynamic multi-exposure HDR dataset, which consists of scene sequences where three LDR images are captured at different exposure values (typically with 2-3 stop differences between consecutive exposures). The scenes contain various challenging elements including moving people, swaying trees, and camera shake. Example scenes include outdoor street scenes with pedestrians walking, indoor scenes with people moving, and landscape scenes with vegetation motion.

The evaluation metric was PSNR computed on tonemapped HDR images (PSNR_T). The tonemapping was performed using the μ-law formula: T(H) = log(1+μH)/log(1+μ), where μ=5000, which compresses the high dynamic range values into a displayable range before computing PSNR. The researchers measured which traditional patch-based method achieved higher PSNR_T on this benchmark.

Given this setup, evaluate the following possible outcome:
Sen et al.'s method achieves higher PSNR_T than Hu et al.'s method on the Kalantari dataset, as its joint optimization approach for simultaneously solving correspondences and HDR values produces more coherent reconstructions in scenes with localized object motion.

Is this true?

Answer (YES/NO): YES